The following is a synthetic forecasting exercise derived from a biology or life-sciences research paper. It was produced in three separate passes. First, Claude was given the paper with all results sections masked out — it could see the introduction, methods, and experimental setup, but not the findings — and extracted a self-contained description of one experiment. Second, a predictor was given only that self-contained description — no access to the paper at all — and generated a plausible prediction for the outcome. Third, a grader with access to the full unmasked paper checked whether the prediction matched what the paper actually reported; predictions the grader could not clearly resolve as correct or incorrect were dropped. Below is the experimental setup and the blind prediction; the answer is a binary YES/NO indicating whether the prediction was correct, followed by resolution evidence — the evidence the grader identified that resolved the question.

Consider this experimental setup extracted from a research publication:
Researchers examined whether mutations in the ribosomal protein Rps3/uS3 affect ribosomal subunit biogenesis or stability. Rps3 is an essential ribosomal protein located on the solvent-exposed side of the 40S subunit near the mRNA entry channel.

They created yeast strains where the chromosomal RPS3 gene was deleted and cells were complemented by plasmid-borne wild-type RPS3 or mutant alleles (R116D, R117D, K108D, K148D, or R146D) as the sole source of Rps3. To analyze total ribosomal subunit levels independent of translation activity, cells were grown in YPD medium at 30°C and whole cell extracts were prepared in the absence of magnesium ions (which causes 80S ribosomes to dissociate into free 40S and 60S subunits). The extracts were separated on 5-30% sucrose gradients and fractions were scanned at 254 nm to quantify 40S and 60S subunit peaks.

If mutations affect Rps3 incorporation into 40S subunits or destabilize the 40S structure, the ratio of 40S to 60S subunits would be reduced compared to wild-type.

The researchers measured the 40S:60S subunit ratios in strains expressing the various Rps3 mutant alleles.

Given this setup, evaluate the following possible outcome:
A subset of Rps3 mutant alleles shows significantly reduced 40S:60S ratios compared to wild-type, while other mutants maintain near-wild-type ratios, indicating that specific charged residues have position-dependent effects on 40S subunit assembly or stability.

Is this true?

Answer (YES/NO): NO